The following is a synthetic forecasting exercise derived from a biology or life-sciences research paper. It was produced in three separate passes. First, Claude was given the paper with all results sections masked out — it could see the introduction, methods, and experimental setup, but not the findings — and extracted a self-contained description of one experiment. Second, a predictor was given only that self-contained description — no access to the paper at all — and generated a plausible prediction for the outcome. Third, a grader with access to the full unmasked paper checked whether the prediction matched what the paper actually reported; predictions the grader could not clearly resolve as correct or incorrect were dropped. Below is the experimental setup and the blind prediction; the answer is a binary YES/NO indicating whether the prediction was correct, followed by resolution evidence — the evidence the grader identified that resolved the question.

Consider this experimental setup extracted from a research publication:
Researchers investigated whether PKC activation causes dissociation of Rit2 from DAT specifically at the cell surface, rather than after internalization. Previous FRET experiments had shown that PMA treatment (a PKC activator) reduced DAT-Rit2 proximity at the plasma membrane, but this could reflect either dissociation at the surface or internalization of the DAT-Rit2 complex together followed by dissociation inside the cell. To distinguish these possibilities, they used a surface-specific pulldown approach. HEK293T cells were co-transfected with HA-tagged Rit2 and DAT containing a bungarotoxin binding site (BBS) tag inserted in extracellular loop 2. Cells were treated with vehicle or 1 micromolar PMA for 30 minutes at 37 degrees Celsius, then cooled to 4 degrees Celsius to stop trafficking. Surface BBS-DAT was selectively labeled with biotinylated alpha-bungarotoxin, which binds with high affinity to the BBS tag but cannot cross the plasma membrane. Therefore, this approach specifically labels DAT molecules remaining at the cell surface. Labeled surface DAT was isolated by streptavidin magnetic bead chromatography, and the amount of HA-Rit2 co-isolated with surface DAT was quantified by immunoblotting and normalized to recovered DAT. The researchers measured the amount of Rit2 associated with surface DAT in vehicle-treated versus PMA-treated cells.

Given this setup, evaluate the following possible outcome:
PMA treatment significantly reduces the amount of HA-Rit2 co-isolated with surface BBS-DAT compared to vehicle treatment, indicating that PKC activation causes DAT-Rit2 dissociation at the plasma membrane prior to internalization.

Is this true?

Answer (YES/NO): YES